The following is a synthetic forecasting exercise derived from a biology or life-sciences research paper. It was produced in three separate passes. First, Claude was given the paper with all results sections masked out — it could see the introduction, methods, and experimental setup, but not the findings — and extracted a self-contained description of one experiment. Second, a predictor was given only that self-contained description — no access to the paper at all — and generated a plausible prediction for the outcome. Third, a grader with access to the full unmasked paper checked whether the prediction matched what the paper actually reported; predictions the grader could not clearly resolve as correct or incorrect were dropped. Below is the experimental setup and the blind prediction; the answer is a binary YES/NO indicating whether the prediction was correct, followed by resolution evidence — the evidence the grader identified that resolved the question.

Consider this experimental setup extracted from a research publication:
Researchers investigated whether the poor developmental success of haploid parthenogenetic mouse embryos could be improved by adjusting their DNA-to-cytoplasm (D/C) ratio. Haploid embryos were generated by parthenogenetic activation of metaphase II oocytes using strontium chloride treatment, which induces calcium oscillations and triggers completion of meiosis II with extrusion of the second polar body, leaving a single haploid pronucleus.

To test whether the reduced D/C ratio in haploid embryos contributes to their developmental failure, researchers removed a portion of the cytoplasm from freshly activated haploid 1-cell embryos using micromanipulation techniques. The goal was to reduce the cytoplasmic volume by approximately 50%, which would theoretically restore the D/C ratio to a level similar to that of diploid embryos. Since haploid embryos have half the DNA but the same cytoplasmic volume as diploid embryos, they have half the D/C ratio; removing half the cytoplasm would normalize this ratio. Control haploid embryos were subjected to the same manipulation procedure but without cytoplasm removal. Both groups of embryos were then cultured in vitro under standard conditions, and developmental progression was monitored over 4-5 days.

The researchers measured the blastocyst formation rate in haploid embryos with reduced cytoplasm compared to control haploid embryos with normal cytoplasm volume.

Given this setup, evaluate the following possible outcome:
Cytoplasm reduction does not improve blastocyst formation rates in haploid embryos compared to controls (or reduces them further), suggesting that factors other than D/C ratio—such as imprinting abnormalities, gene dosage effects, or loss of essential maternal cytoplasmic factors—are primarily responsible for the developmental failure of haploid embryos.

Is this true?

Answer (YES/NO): NO